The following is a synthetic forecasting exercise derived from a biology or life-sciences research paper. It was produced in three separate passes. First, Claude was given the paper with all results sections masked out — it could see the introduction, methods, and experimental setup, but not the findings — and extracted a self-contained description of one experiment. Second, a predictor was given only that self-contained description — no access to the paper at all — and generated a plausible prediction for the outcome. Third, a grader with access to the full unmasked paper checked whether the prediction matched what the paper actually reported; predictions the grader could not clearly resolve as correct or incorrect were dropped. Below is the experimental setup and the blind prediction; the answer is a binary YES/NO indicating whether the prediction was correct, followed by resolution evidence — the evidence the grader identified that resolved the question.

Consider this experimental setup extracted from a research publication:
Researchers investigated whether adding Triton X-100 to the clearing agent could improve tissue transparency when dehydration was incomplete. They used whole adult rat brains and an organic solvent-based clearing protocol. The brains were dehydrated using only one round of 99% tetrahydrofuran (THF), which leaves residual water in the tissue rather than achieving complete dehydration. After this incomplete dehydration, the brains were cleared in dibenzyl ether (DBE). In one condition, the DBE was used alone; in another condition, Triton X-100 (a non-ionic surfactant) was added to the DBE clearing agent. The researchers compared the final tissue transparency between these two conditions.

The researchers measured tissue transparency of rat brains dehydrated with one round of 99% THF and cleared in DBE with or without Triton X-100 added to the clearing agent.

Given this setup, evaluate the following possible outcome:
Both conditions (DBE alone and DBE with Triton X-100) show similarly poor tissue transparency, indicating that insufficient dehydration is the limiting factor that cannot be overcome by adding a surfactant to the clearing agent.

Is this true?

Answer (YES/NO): NO